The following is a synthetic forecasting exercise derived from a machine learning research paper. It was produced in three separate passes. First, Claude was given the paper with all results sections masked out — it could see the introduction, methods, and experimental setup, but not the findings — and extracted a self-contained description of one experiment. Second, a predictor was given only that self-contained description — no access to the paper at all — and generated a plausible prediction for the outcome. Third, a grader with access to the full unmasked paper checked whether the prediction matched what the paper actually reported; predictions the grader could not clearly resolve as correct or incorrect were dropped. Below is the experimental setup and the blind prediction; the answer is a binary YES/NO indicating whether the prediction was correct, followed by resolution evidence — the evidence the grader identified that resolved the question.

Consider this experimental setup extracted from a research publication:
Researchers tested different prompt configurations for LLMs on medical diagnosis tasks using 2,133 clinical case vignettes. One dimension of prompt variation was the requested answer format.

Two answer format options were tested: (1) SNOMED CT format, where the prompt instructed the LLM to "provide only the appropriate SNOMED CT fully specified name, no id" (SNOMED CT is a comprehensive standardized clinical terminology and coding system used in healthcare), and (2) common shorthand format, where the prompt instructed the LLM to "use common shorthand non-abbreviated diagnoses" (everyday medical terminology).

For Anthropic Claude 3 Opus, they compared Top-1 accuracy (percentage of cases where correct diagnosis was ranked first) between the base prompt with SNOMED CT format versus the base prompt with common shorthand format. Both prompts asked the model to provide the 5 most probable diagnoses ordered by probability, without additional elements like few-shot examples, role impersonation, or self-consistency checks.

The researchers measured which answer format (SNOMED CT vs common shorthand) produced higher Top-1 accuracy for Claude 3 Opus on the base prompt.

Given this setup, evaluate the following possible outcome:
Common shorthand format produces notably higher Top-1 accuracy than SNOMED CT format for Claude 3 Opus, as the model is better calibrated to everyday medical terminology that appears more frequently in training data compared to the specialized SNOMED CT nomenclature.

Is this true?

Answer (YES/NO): YES